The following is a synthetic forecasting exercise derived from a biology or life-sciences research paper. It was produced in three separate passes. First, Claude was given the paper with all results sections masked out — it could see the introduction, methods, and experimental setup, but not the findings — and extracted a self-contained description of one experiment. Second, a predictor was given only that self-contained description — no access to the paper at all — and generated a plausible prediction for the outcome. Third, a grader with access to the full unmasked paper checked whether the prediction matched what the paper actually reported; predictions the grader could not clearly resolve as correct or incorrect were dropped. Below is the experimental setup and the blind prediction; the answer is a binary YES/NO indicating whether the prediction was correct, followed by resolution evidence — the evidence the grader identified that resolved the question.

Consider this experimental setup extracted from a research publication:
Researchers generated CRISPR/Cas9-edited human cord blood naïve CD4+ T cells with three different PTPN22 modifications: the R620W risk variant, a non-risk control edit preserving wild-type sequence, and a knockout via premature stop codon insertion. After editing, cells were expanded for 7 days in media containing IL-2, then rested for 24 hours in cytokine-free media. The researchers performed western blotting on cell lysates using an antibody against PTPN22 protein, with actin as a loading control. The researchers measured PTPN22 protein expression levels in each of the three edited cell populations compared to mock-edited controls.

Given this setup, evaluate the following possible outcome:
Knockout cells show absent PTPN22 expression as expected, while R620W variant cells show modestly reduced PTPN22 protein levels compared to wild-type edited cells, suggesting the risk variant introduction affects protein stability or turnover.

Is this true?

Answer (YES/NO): NO